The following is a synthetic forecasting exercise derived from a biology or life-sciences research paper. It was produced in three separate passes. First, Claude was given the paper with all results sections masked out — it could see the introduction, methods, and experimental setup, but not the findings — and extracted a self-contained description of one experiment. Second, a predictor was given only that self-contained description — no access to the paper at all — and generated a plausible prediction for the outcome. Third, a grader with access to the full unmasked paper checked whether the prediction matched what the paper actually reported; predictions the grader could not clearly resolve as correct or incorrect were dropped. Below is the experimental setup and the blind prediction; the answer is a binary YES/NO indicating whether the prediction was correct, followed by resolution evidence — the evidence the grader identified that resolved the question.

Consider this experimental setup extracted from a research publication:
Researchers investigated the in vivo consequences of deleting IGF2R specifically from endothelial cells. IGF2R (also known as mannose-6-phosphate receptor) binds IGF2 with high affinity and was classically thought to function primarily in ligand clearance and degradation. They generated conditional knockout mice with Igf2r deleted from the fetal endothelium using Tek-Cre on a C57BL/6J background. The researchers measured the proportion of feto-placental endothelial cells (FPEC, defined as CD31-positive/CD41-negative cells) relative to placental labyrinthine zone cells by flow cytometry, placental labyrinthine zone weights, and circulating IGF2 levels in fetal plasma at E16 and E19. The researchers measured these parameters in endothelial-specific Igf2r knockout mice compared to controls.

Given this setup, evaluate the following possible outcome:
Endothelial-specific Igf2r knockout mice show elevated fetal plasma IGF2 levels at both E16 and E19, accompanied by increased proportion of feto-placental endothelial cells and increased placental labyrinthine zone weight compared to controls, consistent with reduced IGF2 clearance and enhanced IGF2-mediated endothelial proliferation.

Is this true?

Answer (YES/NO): NO